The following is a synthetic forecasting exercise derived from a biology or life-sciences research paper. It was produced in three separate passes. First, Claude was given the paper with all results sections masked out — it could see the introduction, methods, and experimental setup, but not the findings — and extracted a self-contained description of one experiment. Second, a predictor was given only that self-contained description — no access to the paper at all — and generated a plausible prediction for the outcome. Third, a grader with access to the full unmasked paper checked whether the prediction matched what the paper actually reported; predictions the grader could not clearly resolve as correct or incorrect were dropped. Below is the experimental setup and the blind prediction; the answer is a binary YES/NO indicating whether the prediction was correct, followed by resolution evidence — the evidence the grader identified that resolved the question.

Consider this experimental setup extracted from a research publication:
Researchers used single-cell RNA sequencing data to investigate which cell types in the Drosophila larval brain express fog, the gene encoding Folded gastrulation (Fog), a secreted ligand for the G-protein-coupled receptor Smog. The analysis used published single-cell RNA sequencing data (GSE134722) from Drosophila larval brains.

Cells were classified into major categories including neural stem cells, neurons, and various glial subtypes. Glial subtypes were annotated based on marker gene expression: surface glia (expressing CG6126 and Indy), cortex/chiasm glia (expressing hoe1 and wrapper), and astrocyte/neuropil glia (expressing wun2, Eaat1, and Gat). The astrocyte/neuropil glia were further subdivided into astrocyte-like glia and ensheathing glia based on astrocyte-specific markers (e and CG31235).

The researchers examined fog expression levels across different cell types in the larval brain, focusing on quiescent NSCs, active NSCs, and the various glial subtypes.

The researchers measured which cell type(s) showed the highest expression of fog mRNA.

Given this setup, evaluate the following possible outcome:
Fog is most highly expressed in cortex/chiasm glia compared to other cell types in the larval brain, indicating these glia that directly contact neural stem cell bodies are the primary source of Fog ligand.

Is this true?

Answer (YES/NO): NO